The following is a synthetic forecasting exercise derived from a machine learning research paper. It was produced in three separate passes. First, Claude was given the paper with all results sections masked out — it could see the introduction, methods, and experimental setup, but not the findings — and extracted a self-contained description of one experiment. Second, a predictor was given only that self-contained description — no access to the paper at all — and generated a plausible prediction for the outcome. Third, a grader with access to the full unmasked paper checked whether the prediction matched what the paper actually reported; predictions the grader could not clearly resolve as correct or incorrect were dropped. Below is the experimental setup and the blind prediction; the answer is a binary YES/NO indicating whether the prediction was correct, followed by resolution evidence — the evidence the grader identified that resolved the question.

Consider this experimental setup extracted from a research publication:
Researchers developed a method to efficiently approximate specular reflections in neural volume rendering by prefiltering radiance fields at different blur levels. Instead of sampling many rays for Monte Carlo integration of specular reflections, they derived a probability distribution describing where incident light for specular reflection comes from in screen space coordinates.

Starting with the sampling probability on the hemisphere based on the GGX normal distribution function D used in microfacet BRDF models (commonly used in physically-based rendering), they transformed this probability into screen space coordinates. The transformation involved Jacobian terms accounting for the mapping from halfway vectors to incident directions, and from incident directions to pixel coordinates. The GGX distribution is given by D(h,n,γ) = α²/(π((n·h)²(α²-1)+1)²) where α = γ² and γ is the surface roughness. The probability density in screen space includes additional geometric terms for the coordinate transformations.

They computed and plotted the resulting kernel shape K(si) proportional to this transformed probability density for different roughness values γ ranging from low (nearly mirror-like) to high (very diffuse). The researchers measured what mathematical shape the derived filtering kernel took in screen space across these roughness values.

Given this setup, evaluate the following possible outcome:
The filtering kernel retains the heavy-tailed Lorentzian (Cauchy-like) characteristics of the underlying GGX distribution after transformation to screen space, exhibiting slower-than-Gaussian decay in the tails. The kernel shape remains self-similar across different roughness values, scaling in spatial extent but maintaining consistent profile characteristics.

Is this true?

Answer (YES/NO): NO